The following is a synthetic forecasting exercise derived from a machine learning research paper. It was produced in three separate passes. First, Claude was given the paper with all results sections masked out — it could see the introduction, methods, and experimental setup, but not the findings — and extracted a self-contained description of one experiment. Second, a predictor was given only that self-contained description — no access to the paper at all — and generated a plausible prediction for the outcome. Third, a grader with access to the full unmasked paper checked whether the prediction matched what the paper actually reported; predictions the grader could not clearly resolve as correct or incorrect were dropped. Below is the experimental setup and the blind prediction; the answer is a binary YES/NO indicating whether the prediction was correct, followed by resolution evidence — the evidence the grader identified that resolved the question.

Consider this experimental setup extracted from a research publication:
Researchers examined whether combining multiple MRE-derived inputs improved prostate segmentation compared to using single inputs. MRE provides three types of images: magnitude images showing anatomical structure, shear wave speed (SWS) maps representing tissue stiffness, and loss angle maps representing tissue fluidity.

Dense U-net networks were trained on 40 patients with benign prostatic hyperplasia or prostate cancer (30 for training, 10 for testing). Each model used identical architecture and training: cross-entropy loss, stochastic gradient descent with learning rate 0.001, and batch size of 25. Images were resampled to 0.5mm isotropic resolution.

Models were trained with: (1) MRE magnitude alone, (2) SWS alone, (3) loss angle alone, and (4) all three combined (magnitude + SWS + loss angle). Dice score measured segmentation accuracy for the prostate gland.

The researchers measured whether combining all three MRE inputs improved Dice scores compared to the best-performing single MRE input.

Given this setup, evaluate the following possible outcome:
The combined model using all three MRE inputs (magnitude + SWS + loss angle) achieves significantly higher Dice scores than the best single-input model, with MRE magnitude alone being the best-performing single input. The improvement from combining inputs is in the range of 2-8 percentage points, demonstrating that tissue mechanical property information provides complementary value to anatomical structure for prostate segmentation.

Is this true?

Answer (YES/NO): NO